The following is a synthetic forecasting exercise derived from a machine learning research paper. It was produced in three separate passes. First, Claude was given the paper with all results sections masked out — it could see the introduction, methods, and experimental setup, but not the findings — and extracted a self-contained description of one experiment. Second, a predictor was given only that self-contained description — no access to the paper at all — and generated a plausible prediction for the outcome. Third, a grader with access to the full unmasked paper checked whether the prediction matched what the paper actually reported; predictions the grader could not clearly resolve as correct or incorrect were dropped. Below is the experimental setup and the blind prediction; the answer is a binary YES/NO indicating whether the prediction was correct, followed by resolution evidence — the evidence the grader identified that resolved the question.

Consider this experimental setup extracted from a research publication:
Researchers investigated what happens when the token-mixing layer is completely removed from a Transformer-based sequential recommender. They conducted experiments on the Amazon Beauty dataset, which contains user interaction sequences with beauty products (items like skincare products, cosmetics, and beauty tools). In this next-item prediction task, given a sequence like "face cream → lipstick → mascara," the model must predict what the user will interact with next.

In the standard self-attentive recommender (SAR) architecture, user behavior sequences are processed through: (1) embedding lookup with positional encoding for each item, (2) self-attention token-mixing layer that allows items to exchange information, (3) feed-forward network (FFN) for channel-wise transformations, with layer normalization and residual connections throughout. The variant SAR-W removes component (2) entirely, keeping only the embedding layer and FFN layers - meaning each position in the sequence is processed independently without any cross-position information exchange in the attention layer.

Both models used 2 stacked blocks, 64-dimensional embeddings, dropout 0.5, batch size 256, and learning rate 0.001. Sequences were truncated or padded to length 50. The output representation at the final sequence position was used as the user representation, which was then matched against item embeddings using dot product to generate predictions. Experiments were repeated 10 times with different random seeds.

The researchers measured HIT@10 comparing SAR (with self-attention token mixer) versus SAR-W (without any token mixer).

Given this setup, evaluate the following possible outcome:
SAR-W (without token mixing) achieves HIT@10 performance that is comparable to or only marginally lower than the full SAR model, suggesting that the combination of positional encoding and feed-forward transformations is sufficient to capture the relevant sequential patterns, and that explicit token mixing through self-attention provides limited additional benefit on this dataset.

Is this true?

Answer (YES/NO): NO